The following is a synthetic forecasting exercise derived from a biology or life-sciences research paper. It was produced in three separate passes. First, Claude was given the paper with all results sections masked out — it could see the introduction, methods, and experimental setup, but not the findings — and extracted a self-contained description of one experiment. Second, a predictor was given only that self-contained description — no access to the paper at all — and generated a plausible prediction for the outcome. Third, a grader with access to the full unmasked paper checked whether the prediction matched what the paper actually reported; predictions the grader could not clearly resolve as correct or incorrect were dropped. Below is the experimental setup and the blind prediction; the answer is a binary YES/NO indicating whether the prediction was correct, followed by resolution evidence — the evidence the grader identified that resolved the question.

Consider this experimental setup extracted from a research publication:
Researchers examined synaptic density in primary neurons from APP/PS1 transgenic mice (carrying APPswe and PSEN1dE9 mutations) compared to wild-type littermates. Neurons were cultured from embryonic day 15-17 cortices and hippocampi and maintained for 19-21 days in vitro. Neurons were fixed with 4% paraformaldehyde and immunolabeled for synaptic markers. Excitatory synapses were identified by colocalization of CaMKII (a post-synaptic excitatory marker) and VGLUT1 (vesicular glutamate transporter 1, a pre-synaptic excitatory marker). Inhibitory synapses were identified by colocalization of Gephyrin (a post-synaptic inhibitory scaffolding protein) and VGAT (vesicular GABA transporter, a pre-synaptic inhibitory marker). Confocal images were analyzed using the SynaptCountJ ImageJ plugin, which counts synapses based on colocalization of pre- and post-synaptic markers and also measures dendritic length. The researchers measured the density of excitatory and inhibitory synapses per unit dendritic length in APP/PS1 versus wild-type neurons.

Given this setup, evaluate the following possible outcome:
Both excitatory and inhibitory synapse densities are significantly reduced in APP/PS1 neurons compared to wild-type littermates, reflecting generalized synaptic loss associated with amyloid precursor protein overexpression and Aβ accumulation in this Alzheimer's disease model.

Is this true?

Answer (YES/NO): NO